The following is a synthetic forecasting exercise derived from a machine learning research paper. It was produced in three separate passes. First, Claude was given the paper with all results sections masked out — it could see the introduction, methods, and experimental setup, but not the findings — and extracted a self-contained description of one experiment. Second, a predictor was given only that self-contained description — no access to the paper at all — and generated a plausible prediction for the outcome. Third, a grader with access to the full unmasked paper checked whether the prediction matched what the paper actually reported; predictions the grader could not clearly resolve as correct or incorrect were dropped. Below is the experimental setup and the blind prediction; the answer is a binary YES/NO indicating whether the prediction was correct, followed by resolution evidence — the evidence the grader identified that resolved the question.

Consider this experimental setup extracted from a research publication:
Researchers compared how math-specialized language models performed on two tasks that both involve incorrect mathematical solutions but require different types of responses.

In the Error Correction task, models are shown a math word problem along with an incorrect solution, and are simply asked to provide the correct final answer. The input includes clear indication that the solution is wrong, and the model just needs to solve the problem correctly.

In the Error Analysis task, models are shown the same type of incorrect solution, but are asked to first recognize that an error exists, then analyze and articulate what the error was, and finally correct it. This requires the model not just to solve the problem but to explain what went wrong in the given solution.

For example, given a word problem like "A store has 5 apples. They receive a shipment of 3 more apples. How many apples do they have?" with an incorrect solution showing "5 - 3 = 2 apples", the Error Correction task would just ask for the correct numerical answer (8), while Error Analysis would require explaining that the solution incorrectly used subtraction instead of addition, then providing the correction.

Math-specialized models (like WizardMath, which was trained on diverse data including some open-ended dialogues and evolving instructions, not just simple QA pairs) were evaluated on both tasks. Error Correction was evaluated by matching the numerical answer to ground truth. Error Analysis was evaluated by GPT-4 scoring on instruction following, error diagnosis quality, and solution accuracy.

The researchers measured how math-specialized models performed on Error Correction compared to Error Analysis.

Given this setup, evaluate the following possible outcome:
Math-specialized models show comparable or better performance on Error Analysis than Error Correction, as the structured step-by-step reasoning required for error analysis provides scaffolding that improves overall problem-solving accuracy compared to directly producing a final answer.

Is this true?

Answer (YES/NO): NO